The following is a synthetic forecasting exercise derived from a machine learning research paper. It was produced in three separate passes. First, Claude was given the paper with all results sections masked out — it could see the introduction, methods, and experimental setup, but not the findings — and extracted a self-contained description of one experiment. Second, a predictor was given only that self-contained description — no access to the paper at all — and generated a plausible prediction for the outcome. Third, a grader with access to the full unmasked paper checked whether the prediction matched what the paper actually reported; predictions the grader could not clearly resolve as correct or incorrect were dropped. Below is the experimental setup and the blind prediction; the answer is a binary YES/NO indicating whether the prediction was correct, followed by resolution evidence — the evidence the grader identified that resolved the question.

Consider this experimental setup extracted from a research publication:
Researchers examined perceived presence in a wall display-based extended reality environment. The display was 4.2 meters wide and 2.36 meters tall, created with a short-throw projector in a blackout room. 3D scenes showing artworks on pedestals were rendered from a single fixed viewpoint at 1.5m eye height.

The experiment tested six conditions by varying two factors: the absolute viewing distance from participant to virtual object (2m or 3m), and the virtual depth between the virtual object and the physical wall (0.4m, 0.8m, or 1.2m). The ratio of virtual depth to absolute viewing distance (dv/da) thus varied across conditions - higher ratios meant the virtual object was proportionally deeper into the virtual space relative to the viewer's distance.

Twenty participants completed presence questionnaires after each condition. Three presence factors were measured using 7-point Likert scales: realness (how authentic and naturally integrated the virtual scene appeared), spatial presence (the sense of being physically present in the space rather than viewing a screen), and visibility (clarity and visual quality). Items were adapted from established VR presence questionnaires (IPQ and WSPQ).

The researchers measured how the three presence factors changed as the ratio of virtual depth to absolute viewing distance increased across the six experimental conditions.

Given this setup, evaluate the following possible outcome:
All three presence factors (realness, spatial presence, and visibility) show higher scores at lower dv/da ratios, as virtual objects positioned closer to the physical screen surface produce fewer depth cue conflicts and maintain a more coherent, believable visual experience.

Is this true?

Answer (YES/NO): YES